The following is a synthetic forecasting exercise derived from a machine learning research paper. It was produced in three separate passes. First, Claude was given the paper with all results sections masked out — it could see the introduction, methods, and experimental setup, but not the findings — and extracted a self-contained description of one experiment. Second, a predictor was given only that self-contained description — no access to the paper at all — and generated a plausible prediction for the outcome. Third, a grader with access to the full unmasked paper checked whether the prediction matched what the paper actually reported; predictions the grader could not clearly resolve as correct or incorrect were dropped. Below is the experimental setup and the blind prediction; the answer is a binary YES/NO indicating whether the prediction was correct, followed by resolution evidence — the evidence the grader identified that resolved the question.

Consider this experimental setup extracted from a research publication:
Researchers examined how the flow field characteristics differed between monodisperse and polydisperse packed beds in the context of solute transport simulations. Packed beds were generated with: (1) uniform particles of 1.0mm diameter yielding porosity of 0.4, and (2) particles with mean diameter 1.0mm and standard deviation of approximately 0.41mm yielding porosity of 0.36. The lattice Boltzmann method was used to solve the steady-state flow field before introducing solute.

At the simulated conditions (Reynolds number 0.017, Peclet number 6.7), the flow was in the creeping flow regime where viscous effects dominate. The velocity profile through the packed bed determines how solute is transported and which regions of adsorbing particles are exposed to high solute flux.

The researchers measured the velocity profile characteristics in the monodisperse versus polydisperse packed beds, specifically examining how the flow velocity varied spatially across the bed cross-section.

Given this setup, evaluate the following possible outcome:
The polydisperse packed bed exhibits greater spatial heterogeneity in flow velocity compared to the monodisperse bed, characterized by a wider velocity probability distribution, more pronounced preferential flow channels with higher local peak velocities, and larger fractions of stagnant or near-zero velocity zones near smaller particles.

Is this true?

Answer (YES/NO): NO